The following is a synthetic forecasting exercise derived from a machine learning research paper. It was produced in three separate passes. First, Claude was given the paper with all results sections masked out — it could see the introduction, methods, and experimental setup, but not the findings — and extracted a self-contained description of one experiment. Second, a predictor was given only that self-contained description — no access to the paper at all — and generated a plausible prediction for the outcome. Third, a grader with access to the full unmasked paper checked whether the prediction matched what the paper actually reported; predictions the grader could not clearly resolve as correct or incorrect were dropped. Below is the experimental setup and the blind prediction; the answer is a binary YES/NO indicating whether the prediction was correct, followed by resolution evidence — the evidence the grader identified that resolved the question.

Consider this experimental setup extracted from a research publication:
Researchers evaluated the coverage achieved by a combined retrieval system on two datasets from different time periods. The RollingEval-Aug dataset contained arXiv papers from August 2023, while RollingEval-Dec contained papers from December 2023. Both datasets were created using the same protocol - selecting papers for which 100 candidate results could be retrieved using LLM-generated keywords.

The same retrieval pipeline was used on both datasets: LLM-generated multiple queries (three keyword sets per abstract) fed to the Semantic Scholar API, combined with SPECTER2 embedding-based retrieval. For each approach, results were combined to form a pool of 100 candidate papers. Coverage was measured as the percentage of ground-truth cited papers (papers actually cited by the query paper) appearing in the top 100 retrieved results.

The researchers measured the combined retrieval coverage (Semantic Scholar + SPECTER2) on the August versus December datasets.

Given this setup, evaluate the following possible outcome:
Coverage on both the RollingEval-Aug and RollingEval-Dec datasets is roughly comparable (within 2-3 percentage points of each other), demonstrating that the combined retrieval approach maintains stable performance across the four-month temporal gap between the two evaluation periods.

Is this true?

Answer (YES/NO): YES